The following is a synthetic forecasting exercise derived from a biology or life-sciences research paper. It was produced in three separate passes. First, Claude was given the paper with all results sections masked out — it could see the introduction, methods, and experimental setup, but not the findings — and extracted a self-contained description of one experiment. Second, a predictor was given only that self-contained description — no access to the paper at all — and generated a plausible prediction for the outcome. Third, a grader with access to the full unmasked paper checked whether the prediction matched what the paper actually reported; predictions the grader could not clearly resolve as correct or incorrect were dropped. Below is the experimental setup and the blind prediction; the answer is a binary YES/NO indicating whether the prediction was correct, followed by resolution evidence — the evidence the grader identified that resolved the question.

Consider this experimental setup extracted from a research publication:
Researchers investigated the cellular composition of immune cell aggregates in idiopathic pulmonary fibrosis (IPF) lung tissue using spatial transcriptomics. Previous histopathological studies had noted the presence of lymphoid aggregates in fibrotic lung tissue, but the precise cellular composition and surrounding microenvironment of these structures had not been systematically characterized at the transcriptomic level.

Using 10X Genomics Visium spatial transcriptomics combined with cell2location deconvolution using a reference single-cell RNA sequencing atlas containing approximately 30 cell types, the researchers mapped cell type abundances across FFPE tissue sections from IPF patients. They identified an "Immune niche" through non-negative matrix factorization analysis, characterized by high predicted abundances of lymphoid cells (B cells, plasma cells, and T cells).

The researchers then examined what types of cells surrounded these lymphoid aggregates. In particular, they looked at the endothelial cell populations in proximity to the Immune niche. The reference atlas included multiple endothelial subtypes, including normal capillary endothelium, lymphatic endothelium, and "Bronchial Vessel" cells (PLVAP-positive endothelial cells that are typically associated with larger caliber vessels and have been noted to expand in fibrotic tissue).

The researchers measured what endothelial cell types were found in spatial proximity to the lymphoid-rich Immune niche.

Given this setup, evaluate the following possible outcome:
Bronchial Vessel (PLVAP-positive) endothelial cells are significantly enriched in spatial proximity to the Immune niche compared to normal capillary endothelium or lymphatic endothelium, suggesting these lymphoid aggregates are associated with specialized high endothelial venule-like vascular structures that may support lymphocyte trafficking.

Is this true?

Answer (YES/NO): YES